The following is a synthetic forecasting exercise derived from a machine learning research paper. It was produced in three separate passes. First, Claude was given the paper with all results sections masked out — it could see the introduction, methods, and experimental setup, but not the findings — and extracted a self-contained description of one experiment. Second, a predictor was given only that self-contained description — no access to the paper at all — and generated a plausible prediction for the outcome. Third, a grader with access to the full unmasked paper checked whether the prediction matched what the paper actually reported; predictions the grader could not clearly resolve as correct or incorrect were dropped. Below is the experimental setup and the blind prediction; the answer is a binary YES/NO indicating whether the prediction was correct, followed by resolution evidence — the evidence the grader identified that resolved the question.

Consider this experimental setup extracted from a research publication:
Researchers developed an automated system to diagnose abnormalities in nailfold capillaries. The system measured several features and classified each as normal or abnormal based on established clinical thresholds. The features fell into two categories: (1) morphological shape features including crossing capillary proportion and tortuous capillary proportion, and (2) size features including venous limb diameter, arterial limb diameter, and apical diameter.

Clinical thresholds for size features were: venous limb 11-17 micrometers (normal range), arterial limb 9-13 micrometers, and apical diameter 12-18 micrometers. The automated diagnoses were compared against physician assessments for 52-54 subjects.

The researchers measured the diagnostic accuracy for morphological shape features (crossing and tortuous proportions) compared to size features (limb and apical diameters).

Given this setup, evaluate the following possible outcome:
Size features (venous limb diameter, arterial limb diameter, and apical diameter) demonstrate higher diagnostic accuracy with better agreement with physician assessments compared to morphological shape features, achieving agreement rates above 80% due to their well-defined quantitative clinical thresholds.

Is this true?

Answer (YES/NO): NO